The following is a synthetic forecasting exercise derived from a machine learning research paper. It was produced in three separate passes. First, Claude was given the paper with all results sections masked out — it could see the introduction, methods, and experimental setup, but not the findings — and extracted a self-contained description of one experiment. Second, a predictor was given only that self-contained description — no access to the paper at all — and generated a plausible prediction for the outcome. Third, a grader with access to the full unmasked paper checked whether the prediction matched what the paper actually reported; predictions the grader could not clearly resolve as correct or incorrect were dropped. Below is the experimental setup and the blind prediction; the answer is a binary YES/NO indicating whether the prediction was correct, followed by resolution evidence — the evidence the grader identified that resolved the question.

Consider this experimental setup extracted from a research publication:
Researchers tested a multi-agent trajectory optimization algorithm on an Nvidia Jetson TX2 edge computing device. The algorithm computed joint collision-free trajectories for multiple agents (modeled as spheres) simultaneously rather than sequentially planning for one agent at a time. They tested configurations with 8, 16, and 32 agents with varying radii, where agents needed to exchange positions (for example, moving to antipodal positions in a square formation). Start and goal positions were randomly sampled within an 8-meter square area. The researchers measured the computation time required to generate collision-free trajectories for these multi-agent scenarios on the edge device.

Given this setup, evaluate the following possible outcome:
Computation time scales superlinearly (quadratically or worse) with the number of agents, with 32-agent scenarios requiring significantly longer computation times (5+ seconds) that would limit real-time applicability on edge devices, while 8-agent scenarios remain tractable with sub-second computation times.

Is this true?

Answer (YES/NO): NO